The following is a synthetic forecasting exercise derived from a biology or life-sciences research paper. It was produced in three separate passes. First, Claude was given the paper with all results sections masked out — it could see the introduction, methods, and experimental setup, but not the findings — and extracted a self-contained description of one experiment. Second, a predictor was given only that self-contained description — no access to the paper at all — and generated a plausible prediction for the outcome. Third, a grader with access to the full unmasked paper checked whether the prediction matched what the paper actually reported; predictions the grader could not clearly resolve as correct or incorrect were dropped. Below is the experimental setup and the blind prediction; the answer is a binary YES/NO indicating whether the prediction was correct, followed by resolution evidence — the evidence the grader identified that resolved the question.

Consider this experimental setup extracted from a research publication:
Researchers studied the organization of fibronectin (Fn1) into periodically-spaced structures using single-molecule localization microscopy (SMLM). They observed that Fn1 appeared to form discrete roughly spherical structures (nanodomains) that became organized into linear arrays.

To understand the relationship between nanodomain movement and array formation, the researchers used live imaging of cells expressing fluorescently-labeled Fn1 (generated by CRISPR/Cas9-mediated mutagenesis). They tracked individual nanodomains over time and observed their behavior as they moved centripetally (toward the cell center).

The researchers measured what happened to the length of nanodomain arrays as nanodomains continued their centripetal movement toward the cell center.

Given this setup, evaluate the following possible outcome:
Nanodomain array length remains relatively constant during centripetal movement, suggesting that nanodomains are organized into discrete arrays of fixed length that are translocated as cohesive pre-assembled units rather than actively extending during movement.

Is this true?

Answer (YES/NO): NO